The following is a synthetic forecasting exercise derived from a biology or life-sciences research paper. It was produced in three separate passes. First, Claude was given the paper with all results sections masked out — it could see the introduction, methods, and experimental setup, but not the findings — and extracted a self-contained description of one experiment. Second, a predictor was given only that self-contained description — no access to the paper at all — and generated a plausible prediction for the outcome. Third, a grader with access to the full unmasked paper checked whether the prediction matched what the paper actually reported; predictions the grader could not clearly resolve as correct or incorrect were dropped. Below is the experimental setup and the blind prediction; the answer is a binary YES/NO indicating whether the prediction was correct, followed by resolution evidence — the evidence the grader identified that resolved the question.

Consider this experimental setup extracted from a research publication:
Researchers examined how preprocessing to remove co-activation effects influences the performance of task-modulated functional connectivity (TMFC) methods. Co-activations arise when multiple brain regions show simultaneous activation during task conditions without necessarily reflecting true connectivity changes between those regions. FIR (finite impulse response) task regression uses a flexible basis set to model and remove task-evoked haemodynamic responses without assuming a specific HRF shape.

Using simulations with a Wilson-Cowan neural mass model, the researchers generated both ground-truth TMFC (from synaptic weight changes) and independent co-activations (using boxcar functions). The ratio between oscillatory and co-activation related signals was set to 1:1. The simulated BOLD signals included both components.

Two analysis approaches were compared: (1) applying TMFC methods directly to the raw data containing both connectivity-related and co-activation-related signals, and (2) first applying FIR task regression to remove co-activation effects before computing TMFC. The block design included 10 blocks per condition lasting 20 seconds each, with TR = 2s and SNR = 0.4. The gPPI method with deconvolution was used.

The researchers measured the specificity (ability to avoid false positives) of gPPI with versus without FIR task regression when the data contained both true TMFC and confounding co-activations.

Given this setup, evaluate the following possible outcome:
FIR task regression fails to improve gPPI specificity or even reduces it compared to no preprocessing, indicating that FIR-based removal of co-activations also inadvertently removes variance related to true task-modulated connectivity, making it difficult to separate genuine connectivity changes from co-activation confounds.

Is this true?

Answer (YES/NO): NO